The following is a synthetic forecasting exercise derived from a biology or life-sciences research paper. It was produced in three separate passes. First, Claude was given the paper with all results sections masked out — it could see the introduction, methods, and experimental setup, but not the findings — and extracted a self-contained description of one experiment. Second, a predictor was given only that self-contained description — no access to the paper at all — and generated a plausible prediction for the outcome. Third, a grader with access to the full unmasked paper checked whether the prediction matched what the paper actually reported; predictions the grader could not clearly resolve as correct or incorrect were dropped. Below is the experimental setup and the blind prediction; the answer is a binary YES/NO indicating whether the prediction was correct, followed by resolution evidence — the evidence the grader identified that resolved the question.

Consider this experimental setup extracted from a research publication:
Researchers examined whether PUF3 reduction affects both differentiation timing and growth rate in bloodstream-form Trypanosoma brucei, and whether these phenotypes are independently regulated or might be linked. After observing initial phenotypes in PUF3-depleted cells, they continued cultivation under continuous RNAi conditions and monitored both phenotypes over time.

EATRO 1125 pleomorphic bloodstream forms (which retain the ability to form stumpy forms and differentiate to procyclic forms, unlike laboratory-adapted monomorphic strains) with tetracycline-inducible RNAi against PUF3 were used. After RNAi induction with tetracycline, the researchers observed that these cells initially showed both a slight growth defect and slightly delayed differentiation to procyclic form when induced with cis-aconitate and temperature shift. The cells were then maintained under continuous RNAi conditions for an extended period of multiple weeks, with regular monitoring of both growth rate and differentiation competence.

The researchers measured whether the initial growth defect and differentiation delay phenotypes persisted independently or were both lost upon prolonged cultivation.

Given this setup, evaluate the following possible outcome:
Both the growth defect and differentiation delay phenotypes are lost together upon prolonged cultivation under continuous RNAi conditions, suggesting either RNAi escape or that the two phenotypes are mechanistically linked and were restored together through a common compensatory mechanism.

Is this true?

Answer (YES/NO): YES